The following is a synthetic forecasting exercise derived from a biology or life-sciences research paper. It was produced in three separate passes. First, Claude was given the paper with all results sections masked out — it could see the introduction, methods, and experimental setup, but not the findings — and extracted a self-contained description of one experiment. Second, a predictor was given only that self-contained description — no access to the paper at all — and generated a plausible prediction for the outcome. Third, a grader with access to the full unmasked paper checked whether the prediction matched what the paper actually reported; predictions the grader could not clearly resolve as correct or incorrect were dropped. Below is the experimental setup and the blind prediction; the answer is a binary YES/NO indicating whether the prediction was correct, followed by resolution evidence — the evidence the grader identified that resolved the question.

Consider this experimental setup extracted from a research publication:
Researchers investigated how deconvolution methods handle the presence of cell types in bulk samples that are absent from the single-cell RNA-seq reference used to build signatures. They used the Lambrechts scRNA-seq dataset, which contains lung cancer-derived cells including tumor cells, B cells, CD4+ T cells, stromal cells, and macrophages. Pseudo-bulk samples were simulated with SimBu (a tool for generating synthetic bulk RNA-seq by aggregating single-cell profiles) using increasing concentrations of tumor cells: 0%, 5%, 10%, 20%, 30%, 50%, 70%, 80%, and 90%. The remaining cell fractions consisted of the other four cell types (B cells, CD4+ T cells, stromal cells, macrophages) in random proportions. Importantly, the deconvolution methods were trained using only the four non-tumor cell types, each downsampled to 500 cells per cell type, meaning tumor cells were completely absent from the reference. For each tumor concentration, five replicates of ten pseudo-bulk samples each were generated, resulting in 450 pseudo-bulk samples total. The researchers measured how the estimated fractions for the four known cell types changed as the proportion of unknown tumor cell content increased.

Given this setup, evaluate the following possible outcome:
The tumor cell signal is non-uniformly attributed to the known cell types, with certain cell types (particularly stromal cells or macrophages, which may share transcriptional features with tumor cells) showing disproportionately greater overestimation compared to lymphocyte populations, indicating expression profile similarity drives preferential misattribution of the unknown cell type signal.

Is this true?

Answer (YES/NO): NO